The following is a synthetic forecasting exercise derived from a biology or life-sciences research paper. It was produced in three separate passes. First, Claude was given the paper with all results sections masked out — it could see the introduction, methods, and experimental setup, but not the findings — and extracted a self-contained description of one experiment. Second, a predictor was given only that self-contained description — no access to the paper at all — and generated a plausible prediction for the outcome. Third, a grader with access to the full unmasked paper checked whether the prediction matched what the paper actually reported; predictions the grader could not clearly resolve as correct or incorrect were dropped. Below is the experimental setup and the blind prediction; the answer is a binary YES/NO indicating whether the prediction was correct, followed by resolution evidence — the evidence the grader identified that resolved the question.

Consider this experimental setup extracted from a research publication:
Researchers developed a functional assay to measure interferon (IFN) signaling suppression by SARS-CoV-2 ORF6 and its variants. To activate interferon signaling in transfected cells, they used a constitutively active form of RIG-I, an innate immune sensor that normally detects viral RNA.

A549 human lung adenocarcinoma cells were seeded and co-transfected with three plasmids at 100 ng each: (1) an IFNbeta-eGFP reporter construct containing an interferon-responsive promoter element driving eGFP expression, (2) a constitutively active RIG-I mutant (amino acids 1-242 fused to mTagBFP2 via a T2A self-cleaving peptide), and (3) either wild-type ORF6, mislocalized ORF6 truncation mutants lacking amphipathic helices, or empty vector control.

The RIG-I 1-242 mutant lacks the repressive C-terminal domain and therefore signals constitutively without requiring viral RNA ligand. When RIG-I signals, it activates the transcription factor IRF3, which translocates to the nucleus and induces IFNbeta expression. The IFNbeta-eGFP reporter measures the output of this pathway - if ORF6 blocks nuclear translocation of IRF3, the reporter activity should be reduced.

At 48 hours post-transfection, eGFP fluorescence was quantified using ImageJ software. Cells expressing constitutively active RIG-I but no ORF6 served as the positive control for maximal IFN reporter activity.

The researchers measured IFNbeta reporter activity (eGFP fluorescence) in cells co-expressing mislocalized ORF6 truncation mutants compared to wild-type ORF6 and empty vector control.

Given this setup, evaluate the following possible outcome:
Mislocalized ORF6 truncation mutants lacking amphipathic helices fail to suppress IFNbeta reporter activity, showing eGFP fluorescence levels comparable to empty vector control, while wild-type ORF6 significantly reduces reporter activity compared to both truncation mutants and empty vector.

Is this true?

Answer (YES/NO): NO